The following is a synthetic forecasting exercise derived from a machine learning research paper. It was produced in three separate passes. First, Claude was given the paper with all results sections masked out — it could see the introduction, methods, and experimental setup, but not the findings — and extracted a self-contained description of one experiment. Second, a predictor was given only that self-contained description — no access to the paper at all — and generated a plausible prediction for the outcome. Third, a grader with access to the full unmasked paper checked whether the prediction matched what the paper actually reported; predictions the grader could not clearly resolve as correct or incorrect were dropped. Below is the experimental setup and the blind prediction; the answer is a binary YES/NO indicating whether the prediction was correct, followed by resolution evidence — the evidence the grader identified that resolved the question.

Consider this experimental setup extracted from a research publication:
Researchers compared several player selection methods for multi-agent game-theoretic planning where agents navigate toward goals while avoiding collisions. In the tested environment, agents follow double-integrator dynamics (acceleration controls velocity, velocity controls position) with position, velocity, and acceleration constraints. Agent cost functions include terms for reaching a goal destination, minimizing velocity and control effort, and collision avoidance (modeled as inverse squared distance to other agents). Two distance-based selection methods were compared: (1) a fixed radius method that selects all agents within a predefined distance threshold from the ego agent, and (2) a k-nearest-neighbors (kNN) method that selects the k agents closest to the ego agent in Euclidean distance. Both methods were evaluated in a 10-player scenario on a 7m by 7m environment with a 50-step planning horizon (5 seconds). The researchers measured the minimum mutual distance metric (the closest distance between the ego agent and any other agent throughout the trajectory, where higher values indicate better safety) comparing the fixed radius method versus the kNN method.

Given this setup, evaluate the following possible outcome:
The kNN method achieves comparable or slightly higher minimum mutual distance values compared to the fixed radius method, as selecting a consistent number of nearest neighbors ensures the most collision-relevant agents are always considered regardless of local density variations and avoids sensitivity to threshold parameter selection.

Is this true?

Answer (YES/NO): NO